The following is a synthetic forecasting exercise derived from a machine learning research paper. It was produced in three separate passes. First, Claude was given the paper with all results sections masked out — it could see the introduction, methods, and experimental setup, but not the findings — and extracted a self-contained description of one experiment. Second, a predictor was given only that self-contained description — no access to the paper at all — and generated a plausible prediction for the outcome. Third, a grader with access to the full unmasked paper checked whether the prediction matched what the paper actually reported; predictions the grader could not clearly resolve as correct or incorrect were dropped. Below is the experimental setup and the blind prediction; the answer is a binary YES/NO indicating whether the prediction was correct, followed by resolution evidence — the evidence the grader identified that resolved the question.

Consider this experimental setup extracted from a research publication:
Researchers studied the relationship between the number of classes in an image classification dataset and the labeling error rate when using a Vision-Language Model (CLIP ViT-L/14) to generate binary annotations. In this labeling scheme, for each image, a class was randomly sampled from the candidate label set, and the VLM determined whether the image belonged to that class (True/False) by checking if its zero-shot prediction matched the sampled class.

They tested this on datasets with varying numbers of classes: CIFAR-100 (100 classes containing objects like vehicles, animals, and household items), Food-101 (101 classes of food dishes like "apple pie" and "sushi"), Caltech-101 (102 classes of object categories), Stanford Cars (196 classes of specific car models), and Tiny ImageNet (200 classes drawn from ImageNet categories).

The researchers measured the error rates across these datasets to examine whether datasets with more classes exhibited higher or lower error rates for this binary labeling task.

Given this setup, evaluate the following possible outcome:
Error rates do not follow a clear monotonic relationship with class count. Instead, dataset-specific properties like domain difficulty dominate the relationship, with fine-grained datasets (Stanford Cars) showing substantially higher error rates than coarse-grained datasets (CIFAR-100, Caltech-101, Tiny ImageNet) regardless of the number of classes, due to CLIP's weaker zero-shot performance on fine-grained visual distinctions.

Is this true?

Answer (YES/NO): NO